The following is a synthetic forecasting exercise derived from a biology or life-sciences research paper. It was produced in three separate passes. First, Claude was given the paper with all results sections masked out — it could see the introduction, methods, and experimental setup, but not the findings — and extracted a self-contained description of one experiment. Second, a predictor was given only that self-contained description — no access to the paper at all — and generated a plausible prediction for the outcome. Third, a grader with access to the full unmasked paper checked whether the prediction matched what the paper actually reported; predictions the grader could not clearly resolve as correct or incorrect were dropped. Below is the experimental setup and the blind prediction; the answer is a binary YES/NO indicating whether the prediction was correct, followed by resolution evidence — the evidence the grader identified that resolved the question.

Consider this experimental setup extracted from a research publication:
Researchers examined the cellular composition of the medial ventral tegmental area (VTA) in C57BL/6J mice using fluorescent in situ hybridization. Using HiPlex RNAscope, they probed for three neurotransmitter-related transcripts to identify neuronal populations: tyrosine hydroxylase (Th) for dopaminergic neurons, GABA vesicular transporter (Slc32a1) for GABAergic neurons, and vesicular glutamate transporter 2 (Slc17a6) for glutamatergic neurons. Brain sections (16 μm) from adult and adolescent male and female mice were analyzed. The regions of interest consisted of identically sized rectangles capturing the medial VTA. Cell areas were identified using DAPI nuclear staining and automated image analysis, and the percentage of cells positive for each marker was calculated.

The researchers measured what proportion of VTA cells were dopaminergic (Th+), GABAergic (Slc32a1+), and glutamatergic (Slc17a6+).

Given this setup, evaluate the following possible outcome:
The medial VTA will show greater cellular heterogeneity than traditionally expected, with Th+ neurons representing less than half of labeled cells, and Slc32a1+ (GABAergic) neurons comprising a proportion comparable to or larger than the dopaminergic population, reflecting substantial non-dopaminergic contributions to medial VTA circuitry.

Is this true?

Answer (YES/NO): NO